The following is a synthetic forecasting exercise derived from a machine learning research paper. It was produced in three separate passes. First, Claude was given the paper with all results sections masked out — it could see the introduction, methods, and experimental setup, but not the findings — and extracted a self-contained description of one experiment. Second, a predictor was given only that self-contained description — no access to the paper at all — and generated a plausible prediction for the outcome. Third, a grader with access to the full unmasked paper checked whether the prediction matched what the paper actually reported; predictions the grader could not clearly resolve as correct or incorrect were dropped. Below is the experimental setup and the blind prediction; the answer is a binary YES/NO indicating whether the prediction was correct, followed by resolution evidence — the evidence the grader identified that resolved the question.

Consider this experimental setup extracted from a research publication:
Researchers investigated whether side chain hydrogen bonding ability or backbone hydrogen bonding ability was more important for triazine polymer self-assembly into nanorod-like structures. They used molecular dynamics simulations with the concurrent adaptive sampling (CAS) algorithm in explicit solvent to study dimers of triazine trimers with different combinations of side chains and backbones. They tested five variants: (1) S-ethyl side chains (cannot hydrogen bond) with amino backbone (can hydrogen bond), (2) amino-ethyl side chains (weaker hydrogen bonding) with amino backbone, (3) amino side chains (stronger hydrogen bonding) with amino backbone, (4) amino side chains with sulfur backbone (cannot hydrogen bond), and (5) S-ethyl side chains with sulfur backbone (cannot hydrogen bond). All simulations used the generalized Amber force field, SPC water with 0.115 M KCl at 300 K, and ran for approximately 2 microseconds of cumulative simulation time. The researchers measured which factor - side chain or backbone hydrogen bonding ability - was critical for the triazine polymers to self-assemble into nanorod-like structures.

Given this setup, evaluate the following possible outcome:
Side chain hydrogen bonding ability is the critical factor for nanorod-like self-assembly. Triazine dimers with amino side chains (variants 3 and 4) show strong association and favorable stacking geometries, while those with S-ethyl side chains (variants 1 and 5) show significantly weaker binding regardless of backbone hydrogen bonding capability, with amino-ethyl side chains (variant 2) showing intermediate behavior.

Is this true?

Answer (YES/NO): NO